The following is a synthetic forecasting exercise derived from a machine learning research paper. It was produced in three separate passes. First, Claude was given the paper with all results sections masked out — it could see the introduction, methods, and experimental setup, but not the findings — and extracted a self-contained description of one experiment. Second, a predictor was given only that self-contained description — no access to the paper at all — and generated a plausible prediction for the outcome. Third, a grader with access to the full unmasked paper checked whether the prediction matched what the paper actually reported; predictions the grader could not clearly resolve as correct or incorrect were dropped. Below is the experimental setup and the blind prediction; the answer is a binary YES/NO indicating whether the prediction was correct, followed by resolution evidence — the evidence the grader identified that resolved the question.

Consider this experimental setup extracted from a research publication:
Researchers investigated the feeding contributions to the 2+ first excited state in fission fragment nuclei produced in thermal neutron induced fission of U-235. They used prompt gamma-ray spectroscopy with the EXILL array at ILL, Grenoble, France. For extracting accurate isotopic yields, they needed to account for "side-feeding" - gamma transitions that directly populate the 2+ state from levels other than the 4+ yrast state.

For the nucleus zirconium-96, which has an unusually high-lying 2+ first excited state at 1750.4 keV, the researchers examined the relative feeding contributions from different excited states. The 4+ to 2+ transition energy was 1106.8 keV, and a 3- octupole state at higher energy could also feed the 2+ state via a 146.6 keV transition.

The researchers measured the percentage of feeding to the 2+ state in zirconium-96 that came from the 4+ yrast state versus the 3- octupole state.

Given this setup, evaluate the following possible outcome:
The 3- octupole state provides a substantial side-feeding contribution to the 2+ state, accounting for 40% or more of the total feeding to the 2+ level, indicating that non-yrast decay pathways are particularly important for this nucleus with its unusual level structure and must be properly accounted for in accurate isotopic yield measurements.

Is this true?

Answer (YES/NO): YES